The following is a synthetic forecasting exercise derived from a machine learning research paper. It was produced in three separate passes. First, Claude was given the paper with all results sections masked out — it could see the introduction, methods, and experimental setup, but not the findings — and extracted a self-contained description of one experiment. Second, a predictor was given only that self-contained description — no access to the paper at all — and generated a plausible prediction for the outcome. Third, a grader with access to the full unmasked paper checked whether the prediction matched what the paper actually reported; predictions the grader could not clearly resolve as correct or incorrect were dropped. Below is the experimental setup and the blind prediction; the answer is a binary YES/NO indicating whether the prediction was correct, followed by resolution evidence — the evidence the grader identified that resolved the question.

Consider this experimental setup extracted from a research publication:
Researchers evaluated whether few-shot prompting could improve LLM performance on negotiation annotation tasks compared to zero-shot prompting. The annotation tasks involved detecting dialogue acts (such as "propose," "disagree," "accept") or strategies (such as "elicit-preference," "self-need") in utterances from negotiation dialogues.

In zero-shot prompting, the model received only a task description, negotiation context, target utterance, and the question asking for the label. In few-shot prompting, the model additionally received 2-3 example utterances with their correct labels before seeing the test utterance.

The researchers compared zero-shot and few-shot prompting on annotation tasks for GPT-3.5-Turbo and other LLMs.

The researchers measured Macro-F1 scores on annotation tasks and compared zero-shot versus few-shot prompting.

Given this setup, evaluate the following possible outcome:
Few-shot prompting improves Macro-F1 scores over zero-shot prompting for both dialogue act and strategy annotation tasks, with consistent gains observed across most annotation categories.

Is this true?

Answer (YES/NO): NO